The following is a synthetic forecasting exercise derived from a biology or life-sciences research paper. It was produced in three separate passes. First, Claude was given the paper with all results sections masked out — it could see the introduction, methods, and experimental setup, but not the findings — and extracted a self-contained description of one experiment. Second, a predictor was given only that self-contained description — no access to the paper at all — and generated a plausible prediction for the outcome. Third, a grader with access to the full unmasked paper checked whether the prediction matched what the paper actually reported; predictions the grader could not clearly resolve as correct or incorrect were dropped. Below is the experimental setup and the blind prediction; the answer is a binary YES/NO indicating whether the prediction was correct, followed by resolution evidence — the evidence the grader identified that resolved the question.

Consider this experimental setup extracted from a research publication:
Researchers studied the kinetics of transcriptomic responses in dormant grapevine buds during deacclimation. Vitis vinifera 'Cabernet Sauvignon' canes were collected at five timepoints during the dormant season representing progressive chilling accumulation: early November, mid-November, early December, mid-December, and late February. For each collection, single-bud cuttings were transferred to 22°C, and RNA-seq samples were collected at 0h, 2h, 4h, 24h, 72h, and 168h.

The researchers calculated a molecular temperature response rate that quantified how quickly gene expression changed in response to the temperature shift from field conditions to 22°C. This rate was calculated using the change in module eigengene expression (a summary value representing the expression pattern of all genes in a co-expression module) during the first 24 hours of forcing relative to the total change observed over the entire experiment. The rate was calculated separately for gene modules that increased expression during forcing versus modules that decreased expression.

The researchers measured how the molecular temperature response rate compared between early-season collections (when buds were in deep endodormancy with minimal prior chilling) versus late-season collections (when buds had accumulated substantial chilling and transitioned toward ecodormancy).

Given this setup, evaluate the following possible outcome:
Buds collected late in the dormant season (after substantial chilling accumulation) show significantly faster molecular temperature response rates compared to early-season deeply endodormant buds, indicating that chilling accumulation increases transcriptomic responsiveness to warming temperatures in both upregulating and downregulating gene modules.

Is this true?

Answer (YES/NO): NO